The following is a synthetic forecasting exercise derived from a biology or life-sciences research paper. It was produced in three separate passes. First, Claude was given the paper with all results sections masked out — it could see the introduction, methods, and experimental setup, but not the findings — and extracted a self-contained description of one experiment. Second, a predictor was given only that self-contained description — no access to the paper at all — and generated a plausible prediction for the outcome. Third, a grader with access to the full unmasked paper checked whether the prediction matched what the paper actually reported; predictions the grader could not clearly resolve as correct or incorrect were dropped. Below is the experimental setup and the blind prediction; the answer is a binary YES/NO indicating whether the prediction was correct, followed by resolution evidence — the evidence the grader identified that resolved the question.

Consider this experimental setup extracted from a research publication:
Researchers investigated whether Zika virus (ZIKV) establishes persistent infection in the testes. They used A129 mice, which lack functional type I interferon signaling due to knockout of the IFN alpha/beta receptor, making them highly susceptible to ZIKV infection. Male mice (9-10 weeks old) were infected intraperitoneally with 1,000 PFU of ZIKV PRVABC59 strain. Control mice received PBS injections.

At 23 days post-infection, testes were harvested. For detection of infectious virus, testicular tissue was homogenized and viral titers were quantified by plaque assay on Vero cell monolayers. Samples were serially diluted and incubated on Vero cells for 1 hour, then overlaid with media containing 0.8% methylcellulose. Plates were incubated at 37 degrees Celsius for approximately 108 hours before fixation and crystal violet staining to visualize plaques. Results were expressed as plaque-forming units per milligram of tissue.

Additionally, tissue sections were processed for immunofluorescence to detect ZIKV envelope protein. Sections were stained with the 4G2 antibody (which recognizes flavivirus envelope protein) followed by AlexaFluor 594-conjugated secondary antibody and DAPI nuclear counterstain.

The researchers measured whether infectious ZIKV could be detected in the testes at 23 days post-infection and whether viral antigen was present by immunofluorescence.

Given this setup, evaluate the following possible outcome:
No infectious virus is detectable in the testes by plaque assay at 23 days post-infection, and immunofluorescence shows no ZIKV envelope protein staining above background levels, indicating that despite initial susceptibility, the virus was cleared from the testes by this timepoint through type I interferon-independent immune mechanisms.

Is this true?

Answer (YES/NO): NO